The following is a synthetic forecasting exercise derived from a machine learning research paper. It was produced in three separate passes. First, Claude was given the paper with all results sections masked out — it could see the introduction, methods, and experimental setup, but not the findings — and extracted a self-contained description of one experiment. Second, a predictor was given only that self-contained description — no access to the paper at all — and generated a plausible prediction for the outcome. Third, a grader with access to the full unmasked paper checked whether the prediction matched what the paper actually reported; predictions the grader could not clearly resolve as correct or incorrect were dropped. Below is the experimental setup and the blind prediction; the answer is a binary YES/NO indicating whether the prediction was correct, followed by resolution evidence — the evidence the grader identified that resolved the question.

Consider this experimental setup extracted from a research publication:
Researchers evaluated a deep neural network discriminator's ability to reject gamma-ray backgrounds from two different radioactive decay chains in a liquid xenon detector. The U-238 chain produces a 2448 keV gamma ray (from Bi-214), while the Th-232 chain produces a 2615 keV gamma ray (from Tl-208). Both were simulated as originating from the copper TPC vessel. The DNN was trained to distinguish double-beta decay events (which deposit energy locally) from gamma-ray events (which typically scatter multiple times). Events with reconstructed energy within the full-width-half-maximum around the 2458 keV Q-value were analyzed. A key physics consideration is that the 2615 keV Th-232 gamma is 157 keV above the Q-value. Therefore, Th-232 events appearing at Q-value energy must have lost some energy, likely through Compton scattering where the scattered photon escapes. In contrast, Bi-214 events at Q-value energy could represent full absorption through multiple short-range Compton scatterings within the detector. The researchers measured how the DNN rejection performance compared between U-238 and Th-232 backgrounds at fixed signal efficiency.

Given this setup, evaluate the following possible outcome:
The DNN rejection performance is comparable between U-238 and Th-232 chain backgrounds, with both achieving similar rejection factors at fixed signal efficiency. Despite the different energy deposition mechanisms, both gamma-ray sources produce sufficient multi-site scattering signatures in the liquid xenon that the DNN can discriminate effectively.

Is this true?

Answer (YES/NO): NO